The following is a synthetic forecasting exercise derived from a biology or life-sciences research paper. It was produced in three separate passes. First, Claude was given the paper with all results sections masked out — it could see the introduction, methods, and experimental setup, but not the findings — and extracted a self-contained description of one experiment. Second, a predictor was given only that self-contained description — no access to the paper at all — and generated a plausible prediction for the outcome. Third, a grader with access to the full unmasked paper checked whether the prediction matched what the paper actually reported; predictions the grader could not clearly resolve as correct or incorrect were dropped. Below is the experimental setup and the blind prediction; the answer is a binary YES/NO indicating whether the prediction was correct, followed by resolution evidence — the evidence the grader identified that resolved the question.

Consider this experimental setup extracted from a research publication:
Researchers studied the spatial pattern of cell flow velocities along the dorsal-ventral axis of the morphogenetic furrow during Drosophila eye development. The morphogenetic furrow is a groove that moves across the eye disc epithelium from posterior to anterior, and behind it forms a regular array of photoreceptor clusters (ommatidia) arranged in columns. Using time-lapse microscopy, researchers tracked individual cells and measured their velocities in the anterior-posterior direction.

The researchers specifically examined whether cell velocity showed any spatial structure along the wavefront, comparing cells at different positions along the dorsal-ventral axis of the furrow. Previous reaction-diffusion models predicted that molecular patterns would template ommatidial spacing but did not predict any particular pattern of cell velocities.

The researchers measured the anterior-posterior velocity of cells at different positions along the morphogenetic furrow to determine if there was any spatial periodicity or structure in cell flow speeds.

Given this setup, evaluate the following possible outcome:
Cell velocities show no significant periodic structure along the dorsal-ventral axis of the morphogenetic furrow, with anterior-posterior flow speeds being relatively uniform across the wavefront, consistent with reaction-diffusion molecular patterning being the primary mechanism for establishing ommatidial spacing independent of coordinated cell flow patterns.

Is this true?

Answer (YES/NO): NO